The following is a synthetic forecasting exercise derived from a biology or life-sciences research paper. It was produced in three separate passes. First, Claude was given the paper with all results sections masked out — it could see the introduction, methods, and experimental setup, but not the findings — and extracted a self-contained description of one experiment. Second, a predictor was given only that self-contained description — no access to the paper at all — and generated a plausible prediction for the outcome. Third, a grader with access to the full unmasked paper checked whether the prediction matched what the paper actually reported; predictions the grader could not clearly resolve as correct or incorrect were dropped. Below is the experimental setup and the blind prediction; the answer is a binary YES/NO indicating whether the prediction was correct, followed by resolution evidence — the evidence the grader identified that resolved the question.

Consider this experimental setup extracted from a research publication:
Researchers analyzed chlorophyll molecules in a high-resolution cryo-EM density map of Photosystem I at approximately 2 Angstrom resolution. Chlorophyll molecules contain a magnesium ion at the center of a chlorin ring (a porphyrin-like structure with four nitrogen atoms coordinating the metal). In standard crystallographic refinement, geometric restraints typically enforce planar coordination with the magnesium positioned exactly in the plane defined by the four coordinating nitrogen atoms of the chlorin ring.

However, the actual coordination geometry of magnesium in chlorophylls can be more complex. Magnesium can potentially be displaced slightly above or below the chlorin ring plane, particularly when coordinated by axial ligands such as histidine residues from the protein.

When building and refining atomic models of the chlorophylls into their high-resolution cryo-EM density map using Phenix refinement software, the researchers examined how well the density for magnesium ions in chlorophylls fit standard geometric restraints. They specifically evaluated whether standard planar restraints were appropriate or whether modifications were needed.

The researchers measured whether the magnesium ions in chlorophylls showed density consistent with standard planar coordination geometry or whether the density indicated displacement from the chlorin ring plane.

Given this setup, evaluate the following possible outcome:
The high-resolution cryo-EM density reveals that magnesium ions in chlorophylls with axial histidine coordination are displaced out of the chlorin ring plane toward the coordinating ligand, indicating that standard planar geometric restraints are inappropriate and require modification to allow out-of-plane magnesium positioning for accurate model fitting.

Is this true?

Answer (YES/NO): NO